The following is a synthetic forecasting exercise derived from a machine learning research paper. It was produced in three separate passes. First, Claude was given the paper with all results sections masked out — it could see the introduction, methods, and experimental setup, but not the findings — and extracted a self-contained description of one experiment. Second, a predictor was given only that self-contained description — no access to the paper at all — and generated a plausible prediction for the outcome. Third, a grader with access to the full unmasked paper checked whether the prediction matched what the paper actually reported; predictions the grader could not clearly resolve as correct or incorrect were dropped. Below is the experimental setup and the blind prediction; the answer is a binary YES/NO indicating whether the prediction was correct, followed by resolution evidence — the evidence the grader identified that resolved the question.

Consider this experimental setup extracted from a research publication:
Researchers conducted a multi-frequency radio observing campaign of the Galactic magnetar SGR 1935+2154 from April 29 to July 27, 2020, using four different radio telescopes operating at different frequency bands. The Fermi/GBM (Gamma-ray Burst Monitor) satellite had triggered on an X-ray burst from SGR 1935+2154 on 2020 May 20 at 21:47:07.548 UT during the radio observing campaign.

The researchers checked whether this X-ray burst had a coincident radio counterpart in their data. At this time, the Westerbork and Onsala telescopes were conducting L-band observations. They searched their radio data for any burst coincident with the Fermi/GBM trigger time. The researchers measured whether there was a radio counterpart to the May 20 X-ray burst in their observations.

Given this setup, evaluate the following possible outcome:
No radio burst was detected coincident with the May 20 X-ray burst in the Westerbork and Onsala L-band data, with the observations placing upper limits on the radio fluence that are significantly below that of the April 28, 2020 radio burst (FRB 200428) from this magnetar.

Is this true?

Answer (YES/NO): YES